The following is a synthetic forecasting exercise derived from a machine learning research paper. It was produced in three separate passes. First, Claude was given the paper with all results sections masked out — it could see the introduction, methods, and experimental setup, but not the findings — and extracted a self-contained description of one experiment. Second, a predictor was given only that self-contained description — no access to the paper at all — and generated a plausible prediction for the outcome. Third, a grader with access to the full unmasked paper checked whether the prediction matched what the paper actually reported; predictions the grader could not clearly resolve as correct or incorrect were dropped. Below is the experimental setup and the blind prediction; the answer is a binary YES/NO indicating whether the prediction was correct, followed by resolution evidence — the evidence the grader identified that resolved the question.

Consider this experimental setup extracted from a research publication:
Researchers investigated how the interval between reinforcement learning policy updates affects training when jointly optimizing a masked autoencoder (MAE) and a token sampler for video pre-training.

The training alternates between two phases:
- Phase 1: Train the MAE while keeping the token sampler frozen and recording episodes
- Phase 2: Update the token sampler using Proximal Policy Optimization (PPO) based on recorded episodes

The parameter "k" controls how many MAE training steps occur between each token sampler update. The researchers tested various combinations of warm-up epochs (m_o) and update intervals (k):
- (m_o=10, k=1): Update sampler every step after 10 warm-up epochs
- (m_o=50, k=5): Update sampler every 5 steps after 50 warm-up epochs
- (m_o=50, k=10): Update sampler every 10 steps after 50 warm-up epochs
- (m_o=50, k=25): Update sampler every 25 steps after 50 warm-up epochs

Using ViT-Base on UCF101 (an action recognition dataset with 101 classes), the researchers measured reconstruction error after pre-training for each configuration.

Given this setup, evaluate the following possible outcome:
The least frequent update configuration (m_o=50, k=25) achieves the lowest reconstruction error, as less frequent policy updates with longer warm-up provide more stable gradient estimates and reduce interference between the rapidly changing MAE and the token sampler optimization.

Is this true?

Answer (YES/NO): NO